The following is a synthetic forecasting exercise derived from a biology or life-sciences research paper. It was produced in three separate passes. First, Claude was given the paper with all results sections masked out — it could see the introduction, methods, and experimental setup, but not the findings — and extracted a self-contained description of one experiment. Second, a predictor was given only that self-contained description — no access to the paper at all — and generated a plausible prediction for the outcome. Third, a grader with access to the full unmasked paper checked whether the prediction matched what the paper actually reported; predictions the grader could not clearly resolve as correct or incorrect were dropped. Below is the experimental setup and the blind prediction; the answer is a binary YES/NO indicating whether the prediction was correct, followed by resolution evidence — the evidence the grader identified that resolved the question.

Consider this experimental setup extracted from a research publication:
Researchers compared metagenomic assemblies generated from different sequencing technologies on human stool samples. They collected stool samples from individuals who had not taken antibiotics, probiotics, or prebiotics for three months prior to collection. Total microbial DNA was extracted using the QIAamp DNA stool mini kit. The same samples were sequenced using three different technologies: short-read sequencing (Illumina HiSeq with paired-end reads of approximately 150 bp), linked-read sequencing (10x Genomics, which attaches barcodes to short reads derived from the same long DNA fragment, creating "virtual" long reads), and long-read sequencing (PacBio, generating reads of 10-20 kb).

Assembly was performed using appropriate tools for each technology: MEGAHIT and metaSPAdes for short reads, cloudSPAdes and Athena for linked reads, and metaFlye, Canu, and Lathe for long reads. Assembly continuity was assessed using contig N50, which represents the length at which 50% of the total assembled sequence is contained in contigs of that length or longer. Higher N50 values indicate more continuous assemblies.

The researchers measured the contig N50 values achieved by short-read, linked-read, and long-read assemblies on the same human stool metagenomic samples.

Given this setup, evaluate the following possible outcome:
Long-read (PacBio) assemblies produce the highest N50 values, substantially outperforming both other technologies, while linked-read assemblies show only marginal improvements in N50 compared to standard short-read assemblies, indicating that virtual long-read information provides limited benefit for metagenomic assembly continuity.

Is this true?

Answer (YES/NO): NO